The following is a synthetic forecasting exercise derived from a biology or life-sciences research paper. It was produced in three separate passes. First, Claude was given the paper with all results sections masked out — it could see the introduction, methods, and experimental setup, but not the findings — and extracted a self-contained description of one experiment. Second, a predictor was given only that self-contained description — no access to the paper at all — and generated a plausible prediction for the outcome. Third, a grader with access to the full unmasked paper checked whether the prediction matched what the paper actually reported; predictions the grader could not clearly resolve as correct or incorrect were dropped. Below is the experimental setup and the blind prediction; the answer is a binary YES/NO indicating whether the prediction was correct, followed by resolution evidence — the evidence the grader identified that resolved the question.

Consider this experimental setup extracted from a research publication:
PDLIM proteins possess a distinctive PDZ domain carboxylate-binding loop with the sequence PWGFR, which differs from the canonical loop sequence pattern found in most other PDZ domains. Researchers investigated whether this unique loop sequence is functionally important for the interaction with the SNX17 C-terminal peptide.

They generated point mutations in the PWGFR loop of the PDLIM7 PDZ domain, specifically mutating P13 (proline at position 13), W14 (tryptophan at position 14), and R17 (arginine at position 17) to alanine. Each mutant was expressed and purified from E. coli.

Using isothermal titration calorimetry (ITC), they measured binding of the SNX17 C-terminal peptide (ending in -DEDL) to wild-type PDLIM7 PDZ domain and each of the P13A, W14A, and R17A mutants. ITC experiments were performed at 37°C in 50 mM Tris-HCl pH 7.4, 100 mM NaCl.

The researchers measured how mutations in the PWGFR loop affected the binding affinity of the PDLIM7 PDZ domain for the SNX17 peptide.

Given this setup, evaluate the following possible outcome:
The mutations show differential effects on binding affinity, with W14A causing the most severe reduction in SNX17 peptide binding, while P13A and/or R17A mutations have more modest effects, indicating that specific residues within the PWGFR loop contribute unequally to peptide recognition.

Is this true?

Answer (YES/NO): NO